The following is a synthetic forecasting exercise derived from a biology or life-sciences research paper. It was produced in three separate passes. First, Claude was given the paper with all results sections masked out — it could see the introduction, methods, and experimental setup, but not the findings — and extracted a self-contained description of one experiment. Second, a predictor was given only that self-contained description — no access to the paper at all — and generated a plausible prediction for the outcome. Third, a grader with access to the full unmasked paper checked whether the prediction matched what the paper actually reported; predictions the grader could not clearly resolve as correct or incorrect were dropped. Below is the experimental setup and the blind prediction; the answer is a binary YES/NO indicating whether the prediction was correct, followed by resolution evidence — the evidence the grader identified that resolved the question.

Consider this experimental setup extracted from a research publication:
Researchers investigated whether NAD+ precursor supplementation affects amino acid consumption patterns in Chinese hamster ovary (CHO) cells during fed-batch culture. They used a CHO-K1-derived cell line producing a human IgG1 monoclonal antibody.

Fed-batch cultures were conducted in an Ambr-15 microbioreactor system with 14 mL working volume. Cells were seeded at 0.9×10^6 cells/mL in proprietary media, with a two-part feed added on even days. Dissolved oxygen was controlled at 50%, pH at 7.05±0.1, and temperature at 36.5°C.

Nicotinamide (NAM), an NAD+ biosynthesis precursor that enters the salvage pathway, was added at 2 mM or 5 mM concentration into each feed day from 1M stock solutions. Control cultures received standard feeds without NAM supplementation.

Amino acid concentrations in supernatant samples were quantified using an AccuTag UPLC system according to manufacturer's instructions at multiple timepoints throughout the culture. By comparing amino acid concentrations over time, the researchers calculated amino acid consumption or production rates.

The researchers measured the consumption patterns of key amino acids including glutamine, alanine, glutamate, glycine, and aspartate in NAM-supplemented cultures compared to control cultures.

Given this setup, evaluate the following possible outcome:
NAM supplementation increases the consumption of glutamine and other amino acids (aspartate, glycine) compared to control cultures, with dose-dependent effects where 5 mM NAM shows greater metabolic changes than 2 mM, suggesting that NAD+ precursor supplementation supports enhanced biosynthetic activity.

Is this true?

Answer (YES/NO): NO